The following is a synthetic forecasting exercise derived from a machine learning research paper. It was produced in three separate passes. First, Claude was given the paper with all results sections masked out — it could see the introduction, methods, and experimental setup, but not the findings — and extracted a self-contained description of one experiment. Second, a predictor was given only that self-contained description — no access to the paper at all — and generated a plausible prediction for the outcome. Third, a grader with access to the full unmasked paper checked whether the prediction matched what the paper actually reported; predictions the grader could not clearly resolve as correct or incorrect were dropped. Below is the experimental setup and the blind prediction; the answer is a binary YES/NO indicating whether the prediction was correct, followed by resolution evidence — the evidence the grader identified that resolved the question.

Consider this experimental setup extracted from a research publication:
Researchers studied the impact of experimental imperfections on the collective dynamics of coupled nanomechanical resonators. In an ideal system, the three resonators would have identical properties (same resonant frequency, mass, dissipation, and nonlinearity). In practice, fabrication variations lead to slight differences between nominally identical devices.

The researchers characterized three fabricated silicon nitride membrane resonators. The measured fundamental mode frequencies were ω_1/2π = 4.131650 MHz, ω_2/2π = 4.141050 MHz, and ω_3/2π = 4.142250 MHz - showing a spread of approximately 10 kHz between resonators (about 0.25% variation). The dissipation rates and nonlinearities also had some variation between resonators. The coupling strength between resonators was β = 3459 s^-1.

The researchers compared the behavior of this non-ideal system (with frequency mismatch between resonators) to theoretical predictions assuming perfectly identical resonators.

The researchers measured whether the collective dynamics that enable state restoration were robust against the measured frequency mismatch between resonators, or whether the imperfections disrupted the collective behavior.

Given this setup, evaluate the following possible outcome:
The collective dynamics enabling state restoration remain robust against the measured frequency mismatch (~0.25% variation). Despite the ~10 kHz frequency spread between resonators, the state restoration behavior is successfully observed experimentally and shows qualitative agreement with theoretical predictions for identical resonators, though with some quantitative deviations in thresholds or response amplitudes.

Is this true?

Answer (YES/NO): NO